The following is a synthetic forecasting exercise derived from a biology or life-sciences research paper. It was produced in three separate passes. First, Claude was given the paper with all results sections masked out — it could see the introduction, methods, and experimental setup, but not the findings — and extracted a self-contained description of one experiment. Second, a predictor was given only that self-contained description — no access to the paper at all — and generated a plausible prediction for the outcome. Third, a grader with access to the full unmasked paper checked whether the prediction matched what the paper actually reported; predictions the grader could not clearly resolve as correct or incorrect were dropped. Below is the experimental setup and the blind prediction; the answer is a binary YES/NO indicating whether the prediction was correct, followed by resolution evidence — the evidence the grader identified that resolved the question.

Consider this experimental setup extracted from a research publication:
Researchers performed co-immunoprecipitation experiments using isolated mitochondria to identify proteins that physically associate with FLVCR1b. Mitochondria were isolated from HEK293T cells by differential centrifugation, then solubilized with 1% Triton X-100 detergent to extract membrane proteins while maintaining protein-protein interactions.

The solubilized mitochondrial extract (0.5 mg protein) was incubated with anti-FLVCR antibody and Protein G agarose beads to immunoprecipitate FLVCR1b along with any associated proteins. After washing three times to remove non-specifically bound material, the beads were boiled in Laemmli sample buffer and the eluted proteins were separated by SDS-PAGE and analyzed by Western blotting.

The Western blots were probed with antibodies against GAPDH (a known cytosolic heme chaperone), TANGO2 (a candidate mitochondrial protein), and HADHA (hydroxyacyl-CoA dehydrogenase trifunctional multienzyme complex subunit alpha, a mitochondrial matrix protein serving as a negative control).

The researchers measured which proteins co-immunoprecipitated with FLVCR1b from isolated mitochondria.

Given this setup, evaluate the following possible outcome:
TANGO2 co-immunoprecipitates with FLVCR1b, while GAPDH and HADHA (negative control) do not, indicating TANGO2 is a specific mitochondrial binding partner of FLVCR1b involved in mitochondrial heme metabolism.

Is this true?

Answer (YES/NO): NO